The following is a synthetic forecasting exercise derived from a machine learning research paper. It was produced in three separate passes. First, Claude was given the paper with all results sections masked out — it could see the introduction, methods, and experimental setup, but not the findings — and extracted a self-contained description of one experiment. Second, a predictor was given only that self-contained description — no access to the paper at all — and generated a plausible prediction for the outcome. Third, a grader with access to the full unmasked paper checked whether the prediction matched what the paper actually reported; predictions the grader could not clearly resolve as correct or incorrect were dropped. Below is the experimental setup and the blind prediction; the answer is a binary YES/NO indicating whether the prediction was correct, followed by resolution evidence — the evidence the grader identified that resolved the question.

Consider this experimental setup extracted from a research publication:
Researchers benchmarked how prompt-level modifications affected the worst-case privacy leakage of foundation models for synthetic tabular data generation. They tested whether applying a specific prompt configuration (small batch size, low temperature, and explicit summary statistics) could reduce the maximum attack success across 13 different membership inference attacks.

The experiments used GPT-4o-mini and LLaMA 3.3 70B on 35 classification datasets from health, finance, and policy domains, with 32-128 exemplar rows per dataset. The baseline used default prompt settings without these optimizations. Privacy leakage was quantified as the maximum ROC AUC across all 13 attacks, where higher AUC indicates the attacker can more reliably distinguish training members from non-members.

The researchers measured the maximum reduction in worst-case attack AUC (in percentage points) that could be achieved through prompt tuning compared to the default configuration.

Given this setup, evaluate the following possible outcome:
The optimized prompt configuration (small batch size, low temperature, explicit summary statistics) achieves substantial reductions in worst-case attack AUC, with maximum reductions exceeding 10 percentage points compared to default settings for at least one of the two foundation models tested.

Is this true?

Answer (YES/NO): YES